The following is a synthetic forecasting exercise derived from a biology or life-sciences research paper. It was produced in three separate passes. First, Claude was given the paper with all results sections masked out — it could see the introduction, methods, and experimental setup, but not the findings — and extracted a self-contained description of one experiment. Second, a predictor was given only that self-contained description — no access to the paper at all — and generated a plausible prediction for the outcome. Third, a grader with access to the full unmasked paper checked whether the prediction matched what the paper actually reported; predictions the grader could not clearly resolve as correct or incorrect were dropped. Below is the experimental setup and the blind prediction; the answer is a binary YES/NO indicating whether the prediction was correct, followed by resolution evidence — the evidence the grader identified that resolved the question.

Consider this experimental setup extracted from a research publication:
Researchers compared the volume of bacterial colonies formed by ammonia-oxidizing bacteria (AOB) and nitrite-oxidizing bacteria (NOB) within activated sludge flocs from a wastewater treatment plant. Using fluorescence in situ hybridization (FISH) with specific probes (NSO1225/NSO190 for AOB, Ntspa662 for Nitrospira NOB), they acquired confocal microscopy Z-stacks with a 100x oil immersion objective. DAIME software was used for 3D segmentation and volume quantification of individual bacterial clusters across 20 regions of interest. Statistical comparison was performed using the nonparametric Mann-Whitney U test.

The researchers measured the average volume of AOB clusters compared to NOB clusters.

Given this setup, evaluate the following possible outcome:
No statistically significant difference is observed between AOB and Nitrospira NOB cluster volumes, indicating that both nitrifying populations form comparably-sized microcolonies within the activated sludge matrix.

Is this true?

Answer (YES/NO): NO